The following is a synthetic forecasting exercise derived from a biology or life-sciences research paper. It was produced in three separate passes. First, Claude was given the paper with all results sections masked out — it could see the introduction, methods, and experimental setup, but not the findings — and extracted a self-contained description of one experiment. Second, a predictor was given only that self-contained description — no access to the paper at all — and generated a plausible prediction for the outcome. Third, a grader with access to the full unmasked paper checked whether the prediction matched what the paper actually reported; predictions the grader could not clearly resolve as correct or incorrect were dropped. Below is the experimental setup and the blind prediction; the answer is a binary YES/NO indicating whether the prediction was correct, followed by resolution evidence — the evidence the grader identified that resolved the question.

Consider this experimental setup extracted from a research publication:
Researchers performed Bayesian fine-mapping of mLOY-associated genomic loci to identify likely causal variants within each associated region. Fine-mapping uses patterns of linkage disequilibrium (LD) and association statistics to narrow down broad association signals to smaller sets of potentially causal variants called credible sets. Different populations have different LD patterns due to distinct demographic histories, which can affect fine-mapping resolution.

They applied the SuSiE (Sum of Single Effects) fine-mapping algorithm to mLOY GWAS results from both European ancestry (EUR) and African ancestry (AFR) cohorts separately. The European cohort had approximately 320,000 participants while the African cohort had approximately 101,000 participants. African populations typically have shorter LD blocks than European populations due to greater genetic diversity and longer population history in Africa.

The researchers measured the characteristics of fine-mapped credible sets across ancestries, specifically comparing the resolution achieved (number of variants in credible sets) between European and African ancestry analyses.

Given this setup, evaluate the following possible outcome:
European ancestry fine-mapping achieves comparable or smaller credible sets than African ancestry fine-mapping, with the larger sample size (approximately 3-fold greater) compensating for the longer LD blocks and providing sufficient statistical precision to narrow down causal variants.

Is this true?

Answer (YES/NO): NO